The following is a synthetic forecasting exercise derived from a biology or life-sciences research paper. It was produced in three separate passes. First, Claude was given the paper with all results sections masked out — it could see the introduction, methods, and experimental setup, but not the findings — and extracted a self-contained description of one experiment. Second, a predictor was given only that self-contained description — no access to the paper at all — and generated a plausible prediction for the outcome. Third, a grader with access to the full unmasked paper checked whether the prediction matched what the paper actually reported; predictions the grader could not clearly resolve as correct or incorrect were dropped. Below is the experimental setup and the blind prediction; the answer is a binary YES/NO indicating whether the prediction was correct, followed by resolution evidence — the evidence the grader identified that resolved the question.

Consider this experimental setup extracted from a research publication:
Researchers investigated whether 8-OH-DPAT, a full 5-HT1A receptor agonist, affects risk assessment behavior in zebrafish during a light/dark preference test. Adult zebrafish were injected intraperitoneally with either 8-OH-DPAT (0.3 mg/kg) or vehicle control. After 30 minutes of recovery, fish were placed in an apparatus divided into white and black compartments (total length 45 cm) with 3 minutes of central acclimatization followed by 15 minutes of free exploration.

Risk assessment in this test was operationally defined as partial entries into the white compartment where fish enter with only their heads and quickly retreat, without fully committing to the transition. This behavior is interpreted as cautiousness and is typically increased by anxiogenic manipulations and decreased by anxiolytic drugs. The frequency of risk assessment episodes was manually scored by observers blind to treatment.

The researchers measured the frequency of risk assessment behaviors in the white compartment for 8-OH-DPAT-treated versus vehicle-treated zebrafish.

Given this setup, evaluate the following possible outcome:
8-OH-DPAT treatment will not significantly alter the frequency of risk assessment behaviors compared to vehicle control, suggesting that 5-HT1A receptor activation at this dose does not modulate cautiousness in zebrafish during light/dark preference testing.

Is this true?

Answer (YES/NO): NO